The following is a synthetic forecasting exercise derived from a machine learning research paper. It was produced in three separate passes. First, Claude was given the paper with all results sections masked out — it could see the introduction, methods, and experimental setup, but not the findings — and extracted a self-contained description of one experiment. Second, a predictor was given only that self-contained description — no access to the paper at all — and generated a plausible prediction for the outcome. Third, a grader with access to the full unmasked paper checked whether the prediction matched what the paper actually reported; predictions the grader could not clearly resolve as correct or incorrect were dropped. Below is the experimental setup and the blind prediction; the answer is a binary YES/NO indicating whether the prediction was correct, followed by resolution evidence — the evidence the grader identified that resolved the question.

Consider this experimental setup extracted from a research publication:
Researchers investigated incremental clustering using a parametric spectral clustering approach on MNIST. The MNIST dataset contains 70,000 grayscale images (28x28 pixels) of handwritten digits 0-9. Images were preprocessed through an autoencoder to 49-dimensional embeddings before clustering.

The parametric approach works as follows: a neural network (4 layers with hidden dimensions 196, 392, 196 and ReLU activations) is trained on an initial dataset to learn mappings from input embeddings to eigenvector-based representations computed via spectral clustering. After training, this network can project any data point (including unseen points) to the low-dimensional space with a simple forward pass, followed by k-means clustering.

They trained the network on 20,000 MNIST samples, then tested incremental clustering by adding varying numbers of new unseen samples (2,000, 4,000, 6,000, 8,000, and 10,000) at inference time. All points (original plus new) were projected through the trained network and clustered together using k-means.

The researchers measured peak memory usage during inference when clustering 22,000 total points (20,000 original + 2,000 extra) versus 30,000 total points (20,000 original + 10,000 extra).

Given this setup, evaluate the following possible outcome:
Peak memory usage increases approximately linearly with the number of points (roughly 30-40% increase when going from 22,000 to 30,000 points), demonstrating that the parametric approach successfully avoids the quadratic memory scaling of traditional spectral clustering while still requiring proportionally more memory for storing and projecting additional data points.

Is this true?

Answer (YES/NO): NO